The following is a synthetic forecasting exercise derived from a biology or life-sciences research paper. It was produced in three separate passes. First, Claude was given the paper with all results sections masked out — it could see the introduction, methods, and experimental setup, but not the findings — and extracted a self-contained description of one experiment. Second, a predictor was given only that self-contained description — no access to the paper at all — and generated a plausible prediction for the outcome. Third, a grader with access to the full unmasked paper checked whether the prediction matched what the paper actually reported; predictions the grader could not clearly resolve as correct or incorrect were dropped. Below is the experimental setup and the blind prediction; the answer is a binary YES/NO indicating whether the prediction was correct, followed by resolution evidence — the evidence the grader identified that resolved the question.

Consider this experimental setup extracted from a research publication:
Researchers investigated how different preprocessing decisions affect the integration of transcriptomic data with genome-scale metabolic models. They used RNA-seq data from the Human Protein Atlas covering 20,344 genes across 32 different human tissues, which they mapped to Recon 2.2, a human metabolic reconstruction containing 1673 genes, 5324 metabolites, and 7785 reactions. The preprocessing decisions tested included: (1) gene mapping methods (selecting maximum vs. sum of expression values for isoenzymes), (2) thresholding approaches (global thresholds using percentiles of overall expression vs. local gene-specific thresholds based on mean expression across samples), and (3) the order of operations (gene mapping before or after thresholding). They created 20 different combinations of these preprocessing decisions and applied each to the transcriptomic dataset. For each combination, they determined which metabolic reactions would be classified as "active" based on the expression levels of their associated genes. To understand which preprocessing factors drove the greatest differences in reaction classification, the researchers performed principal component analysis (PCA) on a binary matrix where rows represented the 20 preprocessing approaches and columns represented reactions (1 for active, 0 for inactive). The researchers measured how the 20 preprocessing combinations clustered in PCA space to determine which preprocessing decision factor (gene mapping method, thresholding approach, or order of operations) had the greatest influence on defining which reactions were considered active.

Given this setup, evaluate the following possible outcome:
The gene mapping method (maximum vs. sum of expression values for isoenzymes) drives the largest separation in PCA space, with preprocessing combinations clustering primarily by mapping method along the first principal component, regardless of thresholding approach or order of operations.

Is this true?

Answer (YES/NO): NO